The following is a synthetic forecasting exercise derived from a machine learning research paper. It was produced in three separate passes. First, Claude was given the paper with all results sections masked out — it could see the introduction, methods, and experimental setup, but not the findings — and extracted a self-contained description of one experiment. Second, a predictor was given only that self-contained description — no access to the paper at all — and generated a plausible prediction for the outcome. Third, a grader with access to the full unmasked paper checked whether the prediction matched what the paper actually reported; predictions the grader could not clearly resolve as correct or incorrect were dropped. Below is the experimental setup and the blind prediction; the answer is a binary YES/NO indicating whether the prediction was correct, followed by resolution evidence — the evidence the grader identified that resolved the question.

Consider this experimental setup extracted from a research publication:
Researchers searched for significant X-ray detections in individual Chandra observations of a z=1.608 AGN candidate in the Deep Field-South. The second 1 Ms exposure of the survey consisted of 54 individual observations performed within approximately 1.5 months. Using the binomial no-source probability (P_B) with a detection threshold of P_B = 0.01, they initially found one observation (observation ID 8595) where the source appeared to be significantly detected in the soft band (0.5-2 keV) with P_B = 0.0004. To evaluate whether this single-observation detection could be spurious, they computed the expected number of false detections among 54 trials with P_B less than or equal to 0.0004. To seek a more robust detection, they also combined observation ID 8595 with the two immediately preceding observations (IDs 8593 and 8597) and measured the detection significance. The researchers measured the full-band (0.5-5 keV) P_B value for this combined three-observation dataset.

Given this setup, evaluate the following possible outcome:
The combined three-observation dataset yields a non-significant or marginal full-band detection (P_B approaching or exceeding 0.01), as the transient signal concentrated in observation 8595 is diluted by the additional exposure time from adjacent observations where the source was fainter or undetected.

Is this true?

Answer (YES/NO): NO